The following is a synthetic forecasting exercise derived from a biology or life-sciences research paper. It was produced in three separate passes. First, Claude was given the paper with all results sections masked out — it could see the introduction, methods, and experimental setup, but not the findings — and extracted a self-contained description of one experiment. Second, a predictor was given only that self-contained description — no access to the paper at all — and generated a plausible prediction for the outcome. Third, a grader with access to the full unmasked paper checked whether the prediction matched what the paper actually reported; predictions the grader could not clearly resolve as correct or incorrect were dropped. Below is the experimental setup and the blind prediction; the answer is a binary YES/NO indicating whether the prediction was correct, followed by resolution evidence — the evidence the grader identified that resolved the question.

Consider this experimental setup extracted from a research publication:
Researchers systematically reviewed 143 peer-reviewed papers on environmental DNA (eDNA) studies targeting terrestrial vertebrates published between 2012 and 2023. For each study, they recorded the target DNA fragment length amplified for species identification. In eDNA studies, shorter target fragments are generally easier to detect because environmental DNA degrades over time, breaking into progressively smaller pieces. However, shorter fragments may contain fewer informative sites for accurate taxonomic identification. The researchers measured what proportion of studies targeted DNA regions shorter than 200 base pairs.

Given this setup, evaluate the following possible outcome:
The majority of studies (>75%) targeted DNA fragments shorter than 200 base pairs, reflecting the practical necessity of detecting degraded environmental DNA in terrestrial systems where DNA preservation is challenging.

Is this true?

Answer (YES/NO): YES